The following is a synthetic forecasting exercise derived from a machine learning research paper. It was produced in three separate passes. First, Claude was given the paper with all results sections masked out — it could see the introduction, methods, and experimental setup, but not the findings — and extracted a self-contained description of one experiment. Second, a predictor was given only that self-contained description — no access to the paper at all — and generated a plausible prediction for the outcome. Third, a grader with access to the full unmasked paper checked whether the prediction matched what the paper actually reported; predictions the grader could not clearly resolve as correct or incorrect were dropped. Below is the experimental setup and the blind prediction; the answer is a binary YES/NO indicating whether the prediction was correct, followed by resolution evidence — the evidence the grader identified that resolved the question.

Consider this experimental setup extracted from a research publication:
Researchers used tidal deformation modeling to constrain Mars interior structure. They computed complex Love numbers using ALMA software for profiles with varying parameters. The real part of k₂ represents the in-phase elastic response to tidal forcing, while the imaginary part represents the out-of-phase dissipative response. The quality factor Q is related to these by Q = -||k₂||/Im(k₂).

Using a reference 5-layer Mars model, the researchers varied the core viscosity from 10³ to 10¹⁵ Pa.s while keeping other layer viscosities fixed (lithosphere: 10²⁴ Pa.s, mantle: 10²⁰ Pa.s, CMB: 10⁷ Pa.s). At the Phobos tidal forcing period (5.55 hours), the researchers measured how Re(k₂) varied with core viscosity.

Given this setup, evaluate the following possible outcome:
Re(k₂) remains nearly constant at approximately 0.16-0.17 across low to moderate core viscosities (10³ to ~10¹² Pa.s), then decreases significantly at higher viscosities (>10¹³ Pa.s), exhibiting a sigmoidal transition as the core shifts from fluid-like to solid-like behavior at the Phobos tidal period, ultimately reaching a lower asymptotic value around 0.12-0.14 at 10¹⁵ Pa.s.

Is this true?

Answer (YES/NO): NO